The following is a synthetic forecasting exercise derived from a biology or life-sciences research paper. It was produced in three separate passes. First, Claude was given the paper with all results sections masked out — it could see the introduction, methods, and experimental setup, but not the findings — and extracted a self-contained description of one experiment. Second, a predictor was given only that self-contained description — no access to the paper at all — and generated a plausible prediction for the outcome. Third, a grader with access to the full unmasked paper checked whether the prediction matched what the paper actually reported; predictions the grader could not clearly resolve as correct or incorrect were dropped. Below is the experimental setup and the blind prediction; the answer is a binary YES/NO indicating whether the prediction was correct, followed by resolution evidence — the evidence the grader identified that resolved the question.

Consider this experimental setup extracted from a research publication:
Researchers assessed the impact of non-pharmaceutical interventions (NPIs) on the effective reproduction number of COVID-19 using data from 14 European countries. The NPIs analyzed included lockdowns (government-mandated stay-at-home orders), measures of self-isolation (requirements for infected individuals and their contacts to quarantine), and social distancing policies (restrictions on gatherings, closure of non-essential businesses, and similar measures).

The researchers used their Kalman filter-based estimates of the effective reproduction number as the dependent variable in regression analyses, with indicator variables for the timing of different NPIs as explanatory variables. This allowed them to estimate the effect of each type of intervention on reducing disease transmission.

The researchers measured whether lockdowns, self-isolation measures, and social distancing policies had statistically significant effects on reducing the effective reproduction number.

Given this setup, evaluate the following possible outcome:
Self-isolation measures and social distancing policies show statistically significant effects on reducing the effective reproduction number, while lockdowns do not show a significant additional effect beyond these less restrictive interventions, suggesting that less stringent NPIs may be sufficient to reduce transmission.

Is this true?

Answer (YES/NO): NO